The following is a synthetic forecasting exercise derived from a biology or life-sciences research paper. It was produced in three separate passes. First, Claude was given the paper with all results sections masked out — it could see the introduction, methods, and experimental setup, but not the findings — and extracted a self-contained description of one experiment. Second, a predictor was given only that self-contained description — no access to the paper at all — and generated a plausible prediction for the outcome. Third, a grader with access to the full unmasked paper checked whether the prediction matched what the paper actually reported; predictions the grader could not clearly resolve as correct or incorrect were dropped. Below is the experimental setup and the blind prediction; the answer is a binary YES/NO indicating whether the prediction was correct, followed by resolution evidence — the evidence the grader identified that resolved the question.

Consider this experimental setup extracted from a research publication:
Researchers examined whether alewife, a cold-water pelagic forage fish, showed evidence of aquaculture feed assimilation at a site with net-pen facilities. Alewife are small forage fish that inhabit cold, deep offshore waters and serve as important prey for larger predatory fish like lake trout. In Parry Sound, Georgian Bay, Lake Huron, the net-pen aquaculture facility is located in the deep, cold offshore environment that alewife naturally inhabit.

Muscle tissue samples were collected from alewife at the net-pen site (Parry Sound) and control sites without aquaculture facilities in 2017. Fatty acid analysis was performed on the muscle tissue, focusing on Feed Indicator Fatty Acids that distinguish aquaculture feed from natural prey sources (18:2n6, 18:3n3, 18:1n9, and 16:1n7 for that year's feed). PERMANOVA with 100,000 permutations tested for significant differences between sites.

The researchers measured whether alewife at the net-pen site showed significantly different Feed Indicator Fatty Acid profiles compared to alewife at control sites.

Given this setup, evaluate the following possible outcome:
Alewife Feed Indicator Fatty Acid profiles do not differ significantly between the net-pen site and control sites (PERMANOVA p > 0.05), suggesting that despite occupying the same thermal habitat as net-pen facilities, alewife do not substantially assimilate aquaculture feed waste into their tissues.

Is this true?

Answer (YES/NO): NO